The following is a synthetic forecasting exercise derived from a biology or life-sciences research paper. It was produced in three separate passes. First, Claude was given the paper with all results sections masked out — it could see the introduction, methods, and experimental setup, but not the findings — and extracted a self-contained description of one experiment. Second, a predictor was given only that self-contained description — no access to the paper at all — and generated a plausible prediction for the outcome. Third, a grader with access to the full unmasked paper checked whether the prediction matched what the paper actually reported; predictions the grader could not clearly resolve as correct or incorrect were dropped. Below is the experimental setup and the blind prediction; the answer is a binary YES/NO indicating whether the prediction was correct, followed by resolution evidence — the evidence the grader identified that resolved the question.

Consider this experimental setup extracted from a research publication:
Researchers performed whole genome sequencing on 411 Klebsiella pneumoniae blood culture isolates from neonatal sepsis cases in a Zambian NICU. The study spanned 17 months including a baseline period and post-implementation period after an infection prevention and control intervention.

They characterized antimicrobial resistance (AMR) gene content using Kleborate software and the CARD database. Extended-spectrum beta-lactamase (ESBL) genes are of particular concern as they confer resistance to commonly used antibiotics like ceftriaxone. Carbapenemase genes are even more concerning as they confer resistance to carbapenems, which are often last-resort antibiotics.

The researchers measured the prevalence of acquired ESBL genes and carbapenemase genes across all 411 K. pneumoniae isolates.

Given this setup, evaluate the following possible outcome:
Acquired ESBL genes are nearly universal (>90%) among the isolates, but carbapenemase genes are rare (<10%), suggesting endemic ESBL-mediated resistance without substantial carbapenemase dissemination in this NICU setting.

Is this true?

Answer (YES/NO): YES